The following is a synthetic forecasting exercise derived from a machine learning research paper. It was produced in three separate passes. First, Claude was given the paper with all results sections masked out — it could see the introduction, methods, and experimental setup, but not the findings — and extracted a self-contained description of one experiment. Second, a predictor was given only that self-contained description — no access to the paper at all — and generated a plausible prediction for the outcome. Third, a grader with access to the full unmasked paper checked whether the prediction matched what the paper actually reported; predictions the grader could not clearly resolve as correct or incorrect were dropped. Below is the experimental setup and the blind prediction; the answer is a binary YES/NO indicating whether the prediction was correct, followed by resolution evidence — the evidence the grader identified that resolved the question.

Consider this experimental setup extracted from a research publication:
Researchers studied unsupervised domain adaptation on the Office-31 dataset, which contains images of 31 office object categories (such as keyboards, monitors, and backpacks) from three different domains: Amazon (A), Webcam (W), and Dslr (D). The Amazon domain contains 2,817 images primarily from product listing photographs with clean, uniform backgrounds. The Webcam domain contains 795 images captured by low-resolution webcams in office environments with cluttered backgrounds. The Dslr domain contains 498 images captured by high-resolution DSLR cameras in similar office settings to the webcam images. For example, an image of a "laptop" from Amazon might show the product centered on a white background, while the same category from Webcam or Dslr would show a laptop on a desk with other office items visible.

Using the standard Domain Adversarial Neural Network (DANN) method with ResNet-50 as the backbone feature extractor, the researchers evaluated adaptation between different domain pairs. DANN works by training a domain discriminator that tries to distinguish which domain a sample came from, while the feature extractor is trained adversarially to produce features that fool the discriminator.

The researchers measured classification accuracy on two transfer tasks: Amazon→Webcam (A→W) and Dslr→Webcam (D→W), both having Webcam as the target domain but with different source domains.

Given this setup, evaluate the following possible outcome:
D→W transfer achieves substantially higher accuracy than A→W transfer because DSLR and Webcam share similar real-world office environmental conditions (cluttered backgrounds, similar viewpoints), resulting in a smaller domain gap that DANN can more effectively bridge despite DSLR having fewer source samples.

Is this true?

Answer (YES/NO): YES